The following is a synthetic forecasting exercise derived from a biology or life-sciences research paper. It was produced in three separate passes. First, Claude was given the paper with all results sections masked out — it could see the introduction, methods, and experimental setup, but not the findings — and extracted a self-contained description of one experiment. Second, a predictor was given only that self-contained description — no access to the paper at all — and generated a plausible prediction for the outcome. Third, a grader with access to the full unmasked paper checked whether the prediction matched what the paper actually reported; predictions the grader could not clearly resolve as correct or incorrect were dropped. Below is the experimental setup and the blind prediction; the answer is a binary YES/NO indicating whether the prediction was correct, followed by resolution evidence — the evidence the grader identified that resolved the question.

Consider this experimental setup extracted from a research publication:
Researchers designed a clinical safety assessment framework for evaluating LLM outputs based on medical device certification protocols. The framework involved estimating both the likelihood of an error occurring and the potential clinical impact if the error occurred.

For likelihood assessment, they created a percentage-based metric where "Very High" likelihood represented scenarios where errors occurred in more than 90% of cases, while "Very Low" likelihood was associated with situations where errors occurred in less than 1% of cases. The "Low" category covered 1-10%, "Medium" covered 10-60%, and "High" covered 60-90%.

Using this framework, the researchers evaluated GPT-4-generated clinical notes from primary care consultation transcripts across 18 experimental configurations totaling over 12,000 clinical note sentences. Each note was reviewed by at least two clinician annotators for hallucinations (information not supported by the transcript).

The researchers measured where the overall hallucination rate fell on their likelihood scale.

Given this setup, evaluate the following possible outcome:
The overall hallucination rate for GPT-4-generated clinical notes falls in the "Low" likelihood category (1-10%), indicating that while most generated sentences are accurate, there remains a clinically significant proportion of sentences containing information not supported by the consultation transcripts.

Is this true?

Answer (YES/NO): YES